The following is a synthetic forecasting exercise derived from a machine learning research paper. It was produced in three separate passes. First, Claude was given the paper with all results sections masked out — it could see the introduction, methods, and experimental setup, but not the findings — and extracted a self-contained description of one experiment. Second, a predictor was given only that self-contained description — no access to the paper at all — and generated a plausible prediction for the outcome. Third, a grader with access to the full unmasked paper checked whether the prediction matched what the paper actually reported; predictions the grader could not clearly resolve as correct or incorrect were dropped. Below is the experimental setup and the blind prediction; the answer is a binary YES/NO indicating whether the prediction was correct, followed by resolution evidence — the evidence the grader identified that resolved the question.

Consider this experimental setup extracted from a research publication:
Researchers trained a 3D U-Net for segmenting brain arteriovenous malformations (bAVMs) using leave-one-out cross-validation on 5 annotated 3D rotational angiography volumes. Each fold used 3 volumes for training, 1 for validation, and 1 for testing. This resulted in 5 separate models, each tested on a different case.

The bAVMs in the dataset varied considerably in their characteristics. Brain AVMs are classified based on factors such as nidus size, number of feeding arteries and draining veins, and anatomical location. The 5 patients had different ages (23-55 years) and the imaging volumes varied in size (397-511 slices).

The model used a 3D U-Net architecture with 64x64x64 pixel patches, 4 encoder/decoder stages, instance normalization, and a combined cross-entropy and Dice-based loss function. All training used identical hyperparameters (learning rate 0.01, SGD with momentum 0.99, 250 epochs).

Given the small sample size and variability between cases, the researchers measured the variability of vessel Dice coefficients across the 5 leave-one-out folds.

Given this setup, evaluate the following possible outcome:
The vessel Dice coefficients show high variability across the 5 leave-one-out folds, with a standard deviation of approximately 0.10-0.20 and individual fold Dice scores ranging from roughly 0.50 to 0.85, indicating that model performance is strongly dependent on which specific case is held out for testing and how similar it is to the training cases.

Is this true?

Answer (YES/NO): NO